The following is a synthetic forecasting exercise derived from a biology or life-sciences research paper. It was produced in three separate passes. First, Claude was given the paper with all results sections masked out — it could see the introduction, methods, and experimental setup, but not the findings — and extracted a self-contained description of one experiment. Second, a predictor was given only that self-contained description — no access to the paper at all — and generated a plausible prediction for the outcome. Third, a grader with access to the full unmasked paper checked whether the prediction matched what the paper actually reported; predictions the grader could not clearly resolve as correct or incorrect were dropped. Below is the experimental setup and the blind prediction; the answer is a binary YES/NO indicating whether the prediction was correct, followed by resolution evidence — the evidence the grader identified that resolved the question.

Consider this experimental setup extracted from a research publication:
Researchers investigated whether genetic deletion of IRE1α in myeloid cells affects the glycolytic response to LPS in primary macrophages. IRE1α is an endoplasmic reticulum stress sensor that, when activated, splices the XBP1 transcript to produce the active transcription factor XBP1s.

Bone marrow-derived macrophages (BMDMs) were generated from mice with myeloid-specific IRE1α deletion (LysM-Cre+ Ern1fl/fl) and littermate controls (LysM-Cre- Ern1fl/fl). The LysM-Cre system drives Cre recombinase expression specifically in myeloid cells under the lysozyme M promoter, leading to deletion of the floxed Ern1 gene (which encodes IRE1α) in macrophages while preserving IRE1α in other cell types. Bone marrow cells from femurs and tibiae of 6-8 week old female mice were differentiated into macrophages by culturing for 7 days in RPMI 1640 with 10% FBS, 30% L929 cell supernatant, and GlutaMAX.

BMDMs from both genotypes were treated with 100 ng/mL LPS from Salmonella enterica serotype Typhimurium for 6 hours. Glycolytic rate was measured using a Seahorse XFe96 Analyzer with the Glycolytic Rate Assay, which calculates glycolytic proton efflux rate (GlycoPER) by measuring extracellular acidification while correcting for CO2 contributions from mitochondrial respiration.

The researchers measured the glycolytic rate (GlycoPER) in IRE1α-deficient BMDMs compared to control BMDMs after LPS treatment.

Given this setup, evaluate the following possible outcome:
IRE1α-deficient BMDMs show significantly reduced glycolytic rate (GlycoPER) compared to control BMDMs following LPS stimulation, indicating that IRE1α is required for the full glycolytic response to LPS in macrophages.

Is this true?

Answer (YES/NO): YES